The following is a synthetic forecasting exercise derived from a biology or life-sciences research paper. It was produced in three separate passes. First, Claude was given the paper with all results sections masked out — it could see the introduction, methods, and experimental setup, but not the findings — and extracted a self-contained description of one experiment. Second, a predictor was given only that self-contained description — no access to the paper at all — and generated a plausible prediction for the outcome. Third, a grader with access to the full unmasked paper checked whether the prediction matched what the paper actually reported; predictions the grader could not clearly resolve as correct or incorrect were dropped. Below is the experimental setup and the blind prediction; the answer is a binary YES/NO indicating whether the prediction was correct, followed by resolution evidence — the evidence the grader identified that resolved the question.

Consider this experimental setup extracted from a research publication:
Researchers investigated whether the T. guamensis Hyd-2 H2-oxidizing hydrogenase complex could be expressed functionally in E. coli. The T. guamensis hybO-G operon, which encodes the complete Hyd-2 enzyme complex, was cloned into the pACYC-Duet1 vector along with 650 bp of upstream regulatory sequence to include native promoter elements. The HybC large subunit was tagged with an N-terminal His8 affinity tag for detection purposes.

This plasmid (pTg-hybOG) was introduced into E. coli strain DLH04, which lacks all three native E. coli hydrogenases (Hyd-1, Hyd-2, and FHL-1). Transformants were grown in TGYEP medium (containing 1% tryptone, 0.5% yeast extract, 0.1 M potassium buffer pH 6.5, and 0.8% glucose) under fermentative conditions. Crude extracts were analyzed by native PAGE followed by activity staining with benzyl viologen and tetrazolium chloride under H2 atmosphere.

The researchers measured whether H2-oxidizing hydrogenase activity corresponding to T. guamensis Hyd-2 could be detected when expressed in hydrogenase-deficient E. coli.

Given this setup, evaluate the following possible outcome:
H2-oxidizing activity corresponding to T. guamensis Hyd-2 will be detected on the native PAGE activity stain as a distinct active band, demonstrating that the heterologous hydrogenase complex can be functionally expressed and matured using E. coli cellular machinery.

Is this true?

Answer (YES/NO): YES